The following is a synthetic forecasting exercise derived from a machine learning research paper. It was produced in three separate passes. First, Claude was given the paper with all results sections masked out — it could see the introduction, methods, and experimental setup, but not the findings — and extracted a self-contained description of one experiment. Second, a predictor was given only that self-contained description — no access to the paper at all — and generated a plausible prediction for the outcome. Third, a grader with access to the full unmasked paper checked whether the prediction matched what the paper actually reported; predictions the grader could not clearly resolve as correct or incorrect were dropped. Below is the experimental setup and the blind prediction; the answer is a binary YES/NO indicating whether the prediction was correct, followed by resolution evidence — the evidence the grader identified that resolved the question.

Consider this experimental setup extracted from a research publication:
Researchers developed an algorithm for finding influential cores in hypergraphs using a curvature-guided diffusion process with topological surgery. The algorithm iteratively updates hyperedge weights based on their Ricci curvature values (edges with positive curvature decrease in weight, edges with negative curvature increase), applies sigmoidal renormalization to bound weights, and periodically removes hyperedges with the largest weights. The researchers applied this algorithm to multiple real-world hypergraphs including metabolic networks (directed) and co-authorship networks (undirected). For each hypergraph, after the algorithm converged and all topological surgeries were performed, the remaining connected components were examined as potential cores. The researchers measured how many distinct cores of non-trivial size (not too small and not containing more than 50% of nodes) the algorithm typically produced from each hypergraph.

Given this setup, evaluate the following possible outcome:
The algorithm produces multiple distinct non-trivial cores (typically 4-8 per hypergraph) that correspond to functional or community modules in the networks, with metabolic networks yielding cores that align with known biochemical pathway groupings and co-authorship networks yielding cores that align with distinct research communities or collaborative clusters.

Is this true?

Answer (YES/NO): NO